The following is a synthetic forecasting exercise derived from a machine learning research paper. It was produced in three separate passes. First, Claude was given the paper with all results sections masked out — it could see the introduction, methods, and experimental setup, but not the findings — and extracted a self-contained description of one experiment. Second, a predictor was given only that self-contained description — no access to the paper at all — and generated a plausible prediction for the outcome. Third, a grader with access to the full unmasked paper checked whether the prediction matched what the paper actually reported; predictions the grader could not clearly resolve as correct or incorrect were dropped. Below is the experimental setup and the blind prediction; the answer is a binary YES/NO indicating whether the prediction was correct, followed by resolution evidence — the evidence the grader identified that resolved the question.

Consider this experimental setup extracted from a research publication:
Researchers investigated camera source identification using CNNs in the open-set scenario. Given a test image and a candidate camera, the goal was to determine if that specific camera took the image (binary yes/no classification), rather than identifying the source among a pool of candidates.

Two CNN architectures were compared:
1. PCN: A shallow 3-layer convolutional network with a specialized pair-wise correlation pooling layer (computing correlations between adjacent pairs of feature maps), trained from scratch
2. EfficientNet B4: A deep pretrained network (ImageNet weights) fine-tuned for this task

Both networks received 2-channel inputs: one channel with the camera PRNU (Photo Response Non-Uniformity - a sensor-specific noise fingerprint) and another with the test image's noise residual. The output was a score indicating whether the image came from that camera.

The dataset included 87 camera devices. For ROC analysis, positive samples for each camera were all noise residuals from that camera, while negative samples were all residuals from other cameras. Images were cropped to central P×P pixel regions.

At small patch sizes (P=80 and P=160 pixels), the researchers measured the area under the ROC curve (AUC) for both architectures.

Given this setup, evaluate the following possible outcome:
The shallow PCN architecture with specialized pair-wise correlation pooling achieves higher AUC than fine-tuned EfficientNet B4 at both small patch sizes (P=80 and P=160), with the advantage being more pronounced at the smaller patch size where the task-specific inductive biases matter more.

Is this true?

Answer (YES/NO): NO